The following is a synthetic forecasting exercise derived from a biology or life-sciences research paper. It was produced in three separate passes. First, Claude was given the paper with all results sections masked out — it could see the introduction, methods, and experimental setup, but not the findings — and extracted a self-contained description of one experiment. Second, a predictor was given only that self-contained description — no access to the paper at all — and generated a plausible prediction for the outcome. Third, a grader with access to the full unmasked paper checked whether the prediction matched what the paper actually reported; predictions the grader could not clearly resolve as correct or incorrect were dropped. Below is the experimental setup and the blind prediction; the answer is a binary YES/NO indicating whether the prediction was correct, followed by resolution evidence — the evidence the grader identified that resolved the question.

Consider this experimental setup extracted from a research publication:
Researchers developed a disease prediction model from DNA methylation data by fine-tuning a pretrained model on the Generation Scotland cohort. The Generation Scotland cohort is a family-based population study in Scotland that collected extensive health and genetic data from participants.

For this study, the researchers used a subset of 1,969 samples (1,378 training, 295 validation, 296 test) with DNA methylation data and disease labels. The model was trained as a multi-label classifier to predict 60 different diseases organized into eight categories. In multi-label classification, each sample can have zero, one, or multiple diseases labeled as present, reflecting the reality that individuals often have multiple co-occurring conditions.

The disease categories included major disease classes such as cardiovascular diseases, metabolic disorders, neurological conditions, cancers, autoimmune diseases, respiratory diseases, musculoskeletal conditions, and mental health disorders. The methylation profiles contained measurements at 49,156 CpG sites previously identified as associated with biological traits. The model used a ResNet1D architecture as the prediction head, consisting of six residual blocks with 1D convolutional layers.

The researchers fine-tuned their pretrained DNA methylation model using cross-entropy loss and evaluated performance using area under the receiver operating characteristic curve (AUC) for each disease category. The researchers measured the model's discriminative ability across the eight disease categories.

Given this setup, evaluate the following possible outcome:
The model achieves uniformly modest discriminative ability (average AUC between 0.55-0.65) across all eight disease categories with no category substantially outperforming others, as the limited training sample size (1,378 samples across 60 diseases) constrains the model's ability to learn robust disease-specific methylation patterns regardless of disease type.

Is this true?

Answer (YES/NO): NO